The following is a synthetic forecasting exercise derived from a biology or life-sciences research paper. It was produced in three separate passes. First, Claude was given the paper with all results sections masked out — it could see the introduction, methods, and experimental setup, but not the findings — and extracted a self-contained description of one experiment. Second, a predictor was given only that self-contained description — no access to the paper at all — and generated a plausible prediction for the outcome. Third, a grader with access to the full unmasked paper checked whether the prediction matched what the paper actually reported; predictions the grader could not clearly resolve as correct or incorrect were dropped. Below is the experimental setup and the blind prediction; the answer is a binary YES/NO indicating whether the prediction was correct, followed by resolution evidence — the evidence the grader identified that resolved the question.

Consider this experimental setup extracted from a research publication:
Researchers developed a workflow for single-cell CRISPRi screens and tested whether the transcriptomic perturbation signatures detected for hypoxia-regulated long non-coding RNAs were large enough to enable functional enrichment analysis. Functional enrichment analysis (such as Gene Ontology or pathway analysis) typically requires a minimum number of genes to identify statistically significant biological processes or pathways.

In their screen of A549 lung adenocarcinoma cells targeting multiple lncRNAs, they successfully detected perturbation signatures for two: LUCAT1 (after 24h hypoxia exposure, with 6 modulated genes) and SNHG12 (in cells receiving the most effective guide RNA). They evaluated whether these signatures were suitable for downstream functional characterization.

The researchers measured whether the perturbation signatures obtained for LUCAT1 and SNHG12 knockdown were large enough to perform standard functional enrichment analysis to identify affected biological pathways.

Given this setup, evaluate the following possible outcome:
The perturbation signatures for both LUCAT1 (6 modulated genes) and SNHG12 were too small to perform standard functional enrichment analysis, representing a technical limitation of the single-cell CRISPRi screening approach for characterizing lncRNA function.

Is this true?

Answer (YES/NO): YES